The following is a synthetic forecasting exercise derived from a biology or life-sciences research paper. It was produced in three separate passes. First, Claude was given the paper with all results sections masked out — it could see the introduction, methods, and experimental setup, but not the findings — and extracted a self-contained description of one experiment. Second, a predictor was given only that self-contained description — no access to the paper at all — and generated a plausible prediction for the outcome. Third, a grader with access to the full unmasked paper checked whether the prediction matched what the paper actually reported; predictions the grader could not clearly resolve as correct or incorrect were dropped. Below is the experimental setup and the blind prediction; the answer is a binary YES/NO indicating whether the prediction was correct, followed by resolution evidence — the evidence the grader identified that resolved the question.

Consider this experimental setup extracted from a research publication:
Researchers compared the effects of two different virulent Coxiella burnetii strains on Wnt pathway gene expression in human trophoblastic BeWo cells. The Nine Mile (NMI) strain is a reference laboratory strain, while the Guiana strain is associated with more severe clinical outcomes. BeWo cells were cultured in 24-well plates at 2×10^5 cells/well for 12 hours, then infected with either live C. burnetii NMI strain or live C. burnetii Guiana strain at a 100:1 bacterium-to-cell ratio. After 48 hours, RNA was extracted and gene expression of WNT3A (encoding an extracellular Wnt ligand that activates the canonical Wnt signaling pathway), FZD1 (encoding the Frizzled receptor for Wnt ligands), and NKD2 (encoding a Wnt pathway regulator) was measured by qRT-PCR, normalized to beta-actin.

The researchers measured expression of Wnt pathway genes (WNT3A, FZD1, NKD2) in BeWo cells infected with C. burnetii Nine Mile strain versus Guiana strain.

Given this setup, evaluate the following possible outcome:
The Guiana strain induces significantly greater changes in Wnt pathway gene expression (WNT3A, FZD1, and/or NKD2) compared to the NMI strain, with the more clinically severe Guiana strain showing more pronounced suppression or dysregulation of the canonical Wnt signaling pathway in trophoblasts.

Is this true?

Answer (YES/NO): NO